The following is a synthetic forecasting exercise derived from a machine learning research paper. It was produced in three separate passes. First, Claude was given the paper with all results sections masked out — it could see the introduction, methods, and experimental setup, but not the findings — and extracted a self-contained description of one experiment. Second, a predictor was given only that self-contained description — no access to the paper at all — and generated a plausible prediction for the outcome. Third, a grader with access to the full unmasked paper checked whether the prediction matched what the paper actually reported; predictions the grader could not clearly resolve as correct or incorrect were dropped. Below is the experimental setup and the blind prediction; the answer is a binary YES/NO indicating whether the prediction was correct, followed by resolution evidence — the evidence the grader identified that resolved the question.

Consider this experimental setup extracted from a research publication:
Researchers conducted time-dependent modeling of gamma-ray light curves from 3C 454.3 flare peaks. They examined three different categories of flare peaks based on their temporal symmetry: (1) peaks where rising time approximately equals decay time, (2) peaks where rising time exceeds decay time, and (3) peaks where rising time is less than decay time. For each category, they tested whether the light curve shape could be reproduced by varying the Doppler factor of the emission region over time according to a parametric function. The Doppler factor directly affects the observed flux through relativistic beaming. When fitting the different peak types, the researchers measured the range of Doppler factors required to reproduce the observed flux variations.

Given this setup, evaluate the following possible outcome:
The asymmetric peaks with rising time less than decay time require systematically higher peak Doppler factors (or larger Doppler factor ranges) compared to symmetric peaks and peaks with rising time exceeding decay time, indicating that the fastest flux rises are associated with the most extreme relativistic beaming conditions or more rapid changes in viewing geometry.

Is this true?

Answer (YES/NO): YES